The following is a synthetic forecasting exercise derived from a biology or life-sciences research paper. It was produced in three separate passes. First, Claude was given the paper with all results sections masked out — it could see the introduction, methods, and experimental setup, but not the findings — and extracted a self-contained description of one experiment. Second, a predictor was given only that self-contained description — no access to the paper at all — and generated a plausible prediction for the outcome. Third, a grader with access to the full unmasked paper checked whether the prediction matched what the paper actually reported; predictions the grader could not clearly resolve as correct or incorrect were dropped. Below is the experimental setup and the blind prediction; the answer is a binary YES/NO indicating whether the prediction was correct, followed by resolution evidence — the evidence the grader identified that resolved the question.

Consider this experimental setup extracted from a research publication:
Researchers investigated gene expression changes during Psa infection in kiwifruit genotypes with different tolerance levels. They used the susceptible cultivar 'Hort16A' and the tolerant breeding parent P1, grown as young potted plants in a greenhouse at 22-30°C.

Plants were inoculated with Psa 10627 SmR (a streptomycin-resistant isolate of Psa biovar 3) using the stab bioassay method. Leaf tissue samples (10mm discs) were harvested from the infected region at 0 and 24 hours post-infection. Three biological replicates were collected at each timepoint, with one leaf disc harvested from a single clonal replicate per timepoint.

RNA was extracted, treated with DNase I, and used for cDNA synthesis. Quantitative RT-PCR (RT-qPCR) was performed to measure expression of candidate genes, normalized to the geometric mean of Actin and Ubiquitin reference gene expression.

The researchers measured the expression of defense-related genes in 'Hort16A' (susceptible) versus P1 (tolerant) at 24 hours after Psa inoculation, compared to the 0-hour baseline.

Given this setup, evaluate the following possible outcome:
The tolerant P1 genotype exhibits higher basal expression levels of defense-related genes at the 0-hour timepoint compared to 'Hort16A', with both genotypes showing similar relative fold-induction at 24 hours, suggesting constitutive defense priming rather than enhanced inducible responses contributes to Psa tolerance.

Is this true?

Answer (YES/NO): NO